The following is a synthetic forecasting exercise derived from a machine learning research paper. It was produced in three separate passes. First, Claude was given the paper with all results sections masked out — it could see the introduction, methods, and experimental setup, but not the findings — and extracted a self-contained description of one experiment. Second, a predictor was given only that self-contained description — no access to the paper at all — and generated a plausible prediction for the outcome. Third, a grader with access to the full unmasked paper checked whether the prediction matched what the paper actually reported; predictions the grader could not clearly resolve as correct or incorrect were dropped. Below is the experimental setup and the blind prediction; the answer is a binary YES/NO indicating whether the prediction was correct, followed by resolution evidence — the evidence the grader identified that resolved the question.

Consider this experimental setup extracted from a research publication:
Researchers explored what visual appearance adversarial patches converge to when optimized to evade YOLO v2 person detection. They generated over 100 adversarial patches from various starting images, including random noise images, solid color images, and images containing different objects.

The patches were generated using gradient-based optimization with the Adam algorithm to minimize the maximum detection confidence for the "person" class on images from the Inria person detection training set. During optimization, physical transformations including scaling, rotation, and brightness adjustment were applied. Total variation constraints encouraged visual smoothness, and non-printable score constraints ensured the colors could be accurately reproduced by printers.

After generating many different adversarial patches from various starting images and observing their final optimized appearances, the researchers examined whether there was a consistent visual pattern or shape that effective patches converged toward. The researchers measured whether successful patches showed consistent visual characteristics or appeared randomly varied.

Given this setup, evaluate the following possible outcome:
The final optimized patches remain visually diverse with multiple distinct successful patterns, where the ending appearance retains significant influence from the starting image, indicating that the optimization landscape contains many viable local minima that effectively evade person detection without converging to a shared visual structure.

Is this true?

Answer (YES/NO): NO